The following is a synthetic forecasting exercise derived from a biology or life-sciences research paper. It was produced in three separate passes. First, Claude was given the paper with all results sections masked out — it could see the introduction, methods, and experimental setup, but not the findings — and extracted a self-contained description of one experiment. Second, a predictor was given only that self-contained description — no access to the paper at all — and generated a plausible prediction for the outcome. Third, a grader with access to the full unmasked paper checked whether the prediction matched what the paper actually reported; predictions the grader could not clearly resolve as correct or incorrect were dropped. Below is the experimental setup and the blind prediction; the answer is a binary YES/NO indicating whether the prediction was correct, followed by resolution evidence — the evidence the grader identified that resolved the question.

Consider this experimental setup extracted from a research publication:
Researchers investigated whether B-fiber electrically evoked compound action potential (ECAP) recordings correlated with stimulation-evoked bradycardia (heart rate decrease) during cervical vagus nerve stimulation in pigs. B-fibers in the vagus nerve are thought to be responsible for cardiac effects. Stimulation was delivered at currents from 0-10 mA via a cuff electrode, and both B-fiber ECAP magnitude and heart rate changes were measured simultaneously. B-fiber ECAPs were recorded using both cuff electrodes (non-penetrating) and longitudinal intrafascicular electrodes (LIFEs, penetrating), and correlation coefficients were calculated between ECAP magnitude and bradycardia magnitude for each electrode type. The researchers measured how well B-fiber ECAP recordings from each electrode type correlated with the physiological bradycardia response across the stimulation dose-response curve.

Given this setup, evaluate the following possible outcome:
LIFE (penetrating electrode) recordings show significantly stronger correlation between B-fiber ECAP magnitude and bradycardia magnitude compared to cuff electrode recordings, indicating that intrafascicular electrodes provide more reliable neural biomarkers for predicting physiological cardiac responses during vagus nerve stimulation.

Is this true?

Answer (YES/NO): NO